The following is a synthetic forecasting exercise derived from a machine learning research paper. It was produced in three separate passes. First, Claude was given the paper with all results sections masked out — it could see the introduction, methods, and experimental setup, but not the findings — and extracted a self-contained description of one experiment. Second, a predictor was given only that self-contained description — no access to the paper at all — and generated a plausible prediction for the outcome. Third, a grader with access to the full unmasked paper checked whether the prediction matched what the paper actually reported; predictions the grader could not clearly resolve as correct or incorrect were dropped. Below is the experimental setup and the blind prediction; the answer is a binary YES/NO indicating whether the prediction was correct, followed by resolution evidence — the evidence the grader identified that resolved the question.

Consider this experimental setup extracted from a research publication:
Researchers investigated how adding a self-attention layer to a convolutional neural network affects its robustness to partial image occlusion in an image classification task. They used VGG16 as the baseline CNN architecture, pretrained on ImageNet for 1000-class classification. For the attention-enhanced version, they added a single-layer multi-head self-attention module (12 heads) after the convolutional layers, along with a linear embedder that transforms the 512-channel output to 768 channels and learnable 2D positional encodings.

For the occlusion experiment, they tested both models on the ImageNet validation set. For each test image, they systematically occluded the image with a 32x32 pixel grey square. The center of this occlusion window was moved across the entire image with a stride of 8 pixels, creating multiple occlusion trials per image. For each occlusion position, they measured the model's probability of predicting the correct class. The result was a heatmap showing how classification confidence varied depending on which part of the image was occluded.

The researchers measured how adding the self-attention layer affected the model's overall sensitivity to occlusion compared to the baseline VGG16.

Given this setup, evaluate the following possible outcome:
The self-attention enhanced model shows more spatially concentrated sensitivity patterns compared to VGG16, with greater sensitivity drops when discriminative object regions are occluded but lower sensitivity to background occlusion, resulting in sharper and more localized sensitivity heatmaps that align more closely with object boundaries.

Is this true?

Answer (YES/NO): NO